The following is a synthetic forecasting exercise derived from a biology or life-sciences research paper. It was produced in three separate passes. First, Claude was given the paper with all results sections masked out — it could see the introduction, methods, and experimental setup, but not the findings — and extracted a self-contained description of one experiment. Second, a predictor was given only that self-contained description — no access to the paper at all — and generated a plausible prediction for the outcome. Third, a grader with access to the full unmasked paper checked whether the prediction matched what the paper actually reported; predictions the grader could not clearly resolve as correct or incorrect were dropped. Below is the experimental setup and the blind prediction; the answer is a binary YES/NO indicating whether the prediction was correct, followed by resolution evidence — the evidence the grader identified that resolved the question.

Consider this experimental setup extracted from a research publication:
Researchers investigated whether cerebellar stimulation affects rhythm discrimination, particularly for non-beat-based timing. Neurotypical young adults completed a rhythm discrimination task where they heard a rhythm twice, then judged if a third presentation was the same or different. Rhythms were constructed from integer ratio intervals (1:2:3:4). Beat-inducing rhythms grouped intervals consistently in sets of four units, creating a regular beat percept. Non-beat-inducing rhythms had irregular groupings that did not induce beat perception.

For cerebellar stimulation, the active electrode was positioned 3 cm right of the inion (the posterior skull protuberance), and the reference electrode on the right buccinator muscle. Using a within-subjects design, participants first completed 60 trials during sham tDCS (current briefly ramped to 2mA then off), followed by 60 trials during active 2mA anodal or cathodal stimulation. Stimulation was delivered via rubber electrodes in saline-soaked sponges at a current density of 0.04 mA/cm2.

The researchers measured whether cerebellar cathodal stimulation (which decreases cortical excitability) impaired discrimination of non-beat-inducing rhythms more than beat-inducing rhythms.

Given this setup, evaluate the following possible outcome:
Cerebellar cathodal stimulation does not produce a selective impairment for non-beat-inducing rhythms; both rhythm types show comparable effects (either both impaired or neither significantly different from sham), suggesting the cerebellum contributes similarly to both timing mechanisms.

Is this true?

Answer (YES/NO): YES